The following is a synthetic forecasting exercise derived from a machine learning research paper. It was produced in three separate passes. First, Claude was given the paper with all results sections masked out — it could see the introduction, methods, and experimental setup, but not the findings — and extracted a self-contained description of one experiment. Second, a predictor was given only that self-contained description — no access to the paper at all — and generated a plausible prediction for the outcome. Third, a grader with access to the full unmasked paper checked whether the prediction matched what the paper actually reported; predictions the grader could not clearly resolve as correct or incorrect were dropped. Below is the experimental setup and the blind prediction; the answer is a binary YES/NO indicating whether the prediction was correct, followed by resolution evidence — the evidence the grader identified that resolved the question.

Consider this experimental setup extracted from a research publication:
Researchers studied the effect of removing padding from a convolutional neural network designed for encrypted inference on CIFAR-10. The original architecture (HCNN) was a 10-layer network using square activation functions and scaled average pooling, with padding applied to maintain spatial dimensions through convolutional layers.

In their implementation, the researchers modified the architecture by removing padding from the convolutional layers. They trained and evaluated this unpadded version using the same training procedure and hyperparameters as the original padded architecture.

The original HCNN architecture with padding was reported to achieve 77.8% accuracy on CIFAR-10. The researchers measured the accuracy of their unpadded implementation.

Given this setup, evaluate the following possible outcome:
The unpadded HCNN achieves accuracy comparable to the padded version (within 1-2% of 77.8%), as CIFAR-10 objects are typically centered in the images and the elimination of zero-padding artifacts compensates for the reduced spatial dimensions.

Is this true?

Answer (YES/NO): NO